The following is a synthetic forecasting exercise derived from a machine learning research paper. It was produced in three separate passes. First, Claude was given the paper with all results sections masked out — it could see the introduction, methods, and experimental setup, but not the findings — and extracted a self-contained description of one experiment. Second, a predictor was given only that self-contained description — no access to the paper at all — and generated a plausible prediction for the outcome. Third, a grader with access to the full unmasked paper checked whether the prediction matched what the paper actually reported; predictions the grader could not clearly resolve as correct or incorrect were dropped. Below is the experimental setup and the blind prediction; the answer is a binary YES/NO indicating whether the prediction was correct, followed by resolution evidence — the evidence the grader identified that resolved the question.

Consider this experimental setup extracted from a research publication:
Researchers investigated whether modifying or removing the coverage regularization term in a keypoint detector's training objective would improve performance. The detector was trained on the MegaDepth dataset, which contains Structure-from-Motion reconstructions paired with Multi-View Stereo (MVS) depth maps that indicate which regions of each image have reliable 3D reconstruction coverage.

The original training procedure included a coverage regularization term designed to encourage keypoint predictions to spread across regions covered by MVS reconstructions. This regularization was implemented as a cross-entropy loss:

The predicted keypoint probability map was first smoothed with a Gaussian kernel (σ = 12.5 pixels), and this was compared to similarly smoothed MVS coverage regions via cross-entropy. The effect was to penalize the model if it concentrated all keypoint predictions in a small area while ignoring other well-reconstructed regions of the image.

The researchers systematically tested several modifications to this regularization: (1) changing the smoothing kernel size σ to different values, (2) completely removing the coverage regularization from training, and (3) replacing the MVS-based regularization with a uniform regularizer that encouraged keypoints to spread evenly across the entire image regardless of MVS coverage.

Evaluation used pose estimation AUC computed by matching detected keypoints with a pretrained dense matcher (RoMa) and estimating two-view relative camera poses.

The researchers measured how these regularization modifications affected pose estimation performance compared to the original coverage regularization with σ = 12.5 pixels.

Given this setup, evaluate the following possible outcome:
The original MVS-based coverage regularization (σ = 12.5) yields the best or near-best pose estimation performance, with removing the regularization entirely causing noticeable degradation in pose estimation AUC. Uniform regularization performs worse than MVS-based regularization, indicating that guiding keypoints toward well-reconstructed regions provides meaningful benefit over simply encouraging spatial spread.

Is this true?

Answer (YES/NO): NO